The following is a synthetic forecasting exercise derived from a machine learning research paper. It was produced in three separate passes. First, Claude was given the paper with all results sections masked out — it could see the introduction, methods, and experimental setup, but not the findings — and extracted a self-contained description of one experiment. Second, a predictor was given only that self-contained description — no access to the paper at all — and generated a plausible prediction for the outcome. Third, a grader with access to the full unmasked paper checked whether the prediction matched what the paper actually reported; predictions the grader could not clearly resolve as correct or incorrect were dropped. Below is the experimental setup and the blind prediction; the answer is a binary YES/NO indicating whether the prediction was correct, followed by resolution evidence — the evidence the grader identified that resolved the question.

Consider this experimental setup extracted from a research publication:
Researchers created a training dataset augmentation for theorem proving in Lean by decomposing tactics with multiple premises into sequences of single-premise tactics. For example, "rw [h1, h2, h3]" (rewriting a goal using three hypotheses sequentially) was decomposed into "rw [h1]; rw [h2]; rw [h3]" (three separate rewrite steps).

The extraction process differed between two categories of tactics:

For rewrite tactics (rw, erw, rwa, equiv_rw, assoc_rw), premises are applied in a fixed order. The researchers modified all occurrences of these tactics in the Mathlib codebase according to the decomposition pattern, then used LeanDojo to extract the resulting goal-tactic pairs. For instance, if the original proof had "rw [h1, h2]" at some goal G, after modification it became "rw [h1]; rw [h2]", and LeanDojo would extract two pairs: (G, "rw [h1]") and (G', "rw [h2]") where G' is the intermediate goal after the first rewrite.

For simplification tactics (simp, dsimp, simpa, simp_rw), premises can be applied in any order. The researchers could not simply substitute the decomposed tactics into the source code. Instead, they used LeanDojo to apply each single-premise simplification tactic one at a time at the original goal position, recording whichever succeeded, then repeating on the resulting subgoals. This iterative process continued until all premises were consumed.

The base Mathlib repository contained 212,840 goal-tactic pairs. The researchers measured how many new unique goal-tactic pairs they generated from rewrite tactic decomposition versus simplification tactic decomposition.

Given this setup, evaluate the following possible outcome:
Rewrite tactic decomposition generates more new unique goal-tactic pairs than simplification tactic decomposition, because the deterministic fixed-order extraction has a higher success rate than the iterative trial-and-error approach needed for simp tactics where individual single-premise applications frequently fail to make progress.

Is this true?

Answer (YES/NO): NO